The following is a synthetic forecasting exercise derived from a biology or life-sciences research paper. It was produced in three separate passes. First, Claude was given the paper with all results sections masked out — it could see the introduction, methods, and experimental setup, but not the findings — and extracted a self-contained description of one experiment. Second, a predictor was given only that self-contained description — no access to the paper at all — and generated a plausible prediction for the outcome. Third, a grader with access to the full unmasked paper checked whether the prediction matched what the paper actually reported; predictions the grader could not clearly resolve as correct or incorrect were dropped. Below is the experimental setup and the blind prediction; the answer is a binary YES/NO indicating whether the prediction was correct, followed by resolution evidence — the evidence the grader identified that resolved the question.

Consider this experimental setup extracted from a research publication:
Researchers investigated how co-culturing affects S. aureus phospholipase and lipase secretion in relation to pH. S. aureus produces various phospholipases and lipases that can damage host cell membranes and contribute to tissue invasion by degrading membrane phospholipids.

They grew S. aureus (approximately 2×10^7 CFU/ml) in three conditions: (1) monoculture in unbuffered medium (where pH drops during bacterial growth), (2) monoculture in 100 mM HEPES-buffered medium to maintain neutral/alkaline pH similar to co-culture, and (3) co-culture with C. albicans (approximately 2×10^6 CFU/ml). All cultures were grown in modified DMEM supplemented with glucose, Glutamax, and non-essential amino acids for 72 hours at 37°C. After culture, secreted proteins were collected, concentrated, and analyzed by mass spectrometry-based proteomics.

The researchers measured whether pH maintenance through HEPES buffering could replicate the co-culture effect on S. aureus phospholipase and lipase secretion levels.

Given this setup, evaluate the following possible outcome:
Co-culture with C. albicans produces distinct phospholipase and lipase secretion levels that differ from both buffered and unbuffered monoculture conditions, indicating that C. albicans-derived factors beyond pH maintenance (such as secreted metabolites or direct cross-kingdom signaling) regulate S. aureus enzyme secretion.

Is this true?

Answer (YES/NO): YES